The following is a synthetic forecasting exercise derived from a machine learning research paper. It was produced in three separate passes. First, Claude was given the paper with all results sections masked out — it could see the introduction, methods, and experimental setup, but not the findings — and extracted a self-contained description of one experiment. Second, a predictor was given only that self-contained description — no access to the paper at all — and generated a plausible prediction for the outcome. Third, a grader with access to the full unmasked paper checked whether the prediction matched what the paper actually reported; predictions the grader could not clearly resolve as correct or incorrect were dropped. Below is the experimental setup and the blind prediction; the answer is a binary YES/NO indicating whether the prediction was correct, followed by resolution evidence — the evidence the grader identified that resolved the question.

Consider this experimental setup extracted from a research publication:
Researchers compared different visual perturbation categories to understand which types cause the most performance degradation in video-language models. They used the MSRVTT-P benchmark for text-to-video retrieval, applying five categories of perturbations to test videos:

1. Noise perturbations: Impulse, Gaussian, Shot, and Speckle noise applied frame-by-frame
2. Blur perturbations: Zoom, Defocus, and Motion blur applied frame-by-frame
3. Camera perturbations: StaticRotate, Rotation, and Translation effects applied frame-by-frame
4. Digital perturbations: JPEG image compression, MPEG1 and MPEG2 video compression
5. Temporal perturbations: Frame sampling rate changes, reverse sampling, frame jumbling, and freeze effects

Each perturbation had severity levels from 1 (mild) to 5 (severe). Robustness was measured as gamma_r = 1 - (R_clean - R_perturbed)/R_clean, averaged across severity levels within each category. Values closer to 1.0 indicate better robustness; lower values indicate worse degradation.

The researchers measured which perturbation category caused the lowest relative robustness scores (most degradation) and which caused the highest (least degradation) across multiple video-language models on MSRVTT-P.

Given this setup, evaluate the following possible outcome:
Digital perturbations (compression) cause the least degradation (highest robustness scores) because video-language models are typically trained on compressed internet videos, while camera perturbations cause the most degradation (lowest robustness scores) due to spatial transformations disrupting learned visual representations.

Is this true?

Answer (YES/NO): NO